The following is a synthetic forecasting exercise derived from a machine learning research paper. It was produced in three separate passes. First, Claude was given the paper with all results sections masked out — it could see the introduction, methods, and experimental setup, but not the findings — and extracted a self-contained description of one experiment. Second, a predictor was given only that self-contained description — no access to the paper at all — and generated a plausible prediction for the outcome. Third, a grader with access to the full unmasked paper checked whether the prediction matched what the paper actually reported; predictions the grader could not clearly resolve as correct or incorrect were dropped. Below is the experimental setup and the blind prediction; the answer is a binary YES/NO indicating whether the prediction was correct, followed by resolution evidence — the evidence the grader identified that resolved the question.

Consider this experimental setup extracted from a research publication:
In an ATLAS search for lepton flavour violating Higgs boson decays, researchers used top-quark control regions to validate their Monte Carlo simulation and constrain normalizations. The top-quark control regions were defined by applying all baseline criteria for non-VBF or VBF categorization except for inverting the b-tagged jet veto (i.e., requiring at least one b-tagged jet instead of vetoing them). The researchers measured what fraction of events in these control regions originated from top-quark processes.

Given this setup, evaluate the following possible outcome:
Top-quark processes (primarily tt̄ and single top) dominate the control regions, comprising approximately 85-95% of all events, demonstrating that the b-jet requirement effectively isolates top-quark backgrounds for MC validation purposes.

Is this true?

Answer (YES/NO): YES